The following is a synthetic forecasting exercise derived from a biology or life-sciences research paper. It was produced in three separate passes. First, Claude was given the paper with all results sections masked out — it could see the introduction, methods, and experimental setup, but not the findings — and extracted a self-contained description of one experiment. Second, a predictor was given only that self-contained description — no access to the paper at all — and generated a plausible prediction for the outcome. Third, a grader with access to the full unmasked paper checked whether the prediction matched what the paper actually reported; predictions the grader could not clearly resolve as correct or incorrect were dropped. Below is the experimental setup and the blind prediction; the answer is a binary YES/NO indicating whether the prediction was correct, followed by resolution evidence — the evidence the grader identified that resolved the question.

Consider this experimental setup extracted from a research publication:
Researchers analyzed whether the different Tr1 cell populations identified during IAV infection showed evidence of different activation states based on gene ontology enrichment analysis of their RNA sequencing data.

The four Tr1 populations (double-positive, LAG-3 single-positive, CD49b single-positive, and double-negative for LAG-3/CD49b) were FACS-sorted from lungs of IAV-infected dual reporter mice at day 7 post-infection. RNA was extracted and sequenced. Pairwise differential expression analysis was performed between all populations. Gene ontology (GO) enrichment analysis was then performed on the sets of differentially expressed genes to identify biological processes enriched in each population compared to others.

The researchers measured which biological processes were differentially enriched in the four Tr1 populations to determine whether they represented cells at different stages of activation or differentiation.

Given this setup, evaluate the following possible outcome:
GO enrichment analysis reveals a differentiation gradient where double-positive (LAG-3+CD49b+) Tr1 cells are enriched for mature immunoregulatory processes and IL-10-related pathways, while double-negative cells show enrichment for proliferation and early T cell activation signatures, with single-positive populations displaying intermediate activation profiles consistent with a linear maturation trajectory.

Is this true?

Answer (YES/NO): NO